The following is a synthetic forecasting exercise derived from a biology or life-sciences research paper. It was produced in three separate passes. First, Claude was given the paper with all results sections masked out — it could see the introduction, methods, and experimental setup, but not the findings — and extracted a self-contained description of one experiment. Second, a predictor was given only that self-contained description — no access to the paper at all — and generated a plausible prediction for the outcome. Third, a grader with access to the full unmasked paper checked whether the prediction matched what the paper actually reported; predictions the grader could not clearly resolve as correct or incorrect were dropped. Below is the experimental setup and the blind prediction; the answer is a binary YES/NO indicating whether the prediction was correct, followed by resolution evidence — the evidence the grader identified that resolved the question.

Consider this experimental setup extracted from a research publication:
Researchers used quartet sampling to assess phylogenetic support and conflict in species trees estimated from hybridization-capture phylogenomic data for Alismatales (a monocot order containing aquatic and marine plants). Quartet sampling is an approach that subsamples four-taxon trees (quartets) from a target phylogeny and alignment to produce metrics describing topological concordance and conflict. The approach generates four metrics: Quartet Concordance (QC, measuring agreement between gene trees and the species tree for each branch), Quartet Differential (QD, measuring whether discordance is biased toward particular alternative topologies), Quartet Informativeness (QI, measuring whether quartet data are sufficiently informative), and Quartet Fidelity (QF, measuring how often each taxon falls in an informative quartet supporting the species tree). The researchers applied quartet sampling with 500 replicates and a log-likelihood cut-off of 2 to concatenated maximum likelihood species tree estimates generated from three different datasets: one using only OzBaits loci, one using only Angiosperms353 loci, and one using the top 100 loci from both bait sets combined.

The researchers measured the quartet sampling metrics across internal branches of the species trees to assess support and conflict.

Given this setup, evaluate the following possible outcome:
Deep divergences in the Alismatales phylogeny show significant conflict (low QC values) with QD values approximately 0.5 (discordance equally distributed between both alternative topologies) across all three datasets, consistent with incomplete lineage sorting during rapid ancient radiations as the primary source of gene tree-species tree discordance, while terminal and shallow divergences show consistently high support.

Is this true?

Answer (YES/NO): NO